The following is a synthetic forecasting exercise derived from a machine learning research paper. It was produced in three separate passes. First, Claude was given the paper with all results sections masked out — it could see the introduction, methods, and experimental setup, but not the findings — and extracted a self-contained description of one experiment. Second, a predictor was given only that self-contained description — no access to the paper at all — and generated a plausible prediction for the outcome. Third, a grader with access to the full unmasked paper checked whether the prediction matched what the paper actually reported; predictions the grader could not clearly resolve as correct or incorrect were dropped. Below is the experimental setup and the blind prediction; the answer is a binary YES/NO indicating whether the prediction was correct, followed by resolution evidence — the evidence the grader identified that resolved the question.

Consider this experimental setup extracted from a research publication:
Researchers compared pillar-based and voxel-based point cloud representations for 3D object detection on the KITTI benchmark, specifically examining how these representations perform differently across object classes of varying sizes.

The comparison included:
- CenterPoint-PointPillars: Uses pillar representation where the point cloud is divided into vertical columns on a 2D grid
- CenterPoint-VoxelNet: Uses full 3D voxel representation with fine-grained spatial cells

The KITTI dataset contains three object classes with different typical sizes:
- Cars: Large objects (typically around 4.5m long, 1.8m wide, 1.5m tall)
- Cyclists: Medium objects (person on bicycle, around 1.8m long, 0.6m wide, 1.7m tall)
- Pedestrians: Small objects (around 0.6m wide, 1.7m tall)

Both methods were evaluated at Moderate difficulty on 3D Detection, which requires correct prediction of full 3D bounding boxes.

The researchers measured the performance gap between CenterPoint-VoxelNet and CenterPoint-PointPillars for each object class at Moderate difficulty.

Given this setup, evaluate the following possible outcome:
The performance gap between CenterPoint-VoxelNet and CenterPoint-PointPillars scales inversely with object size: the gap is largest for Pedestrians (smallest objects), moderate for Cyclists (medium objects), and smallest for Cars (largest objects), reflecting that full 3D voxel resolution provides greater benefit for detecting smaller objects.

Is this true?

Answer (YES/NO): NO